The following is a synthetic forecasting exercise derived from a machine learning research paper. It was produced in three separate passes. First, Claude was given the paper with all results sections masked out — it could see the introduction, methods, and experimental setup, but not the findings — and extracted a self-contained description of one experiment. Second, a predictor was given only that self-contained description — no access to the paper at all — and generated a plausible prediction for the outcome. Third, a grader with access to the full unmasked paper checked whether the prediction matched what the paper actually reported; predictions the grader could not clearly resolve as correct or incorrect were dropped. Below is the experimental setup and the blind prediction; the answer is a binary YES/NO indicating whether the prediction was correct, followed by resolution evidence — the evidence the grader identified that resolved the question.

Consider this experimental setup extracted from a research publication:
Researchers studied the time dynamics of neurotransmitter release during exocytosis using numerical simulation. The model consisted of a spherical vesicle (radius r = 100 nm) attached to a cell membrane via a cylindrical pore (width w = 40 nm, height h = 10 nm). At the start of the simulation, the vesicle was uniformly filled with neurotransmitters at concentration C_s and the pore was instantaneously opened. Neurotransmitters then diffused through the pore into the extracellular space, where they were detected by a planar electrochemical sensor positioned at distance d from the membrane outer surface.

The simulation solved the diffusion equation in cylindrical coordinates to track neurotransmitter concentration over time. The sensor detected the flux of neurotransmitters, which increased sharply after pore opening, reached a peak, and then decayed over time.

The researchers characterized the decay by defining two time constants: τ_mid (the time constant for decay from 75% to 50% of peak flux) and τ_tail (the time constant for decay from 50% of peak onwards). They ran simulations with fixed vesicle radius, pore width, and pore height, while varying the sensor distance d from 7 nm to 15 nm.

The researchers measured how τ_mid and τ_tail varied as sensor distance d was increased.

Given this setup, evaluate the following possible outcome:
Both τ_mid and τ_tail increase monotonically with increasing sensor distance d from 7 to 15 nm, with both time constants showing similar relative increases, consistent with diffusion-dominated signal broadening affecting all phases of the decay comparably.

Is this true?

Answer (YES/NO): NO